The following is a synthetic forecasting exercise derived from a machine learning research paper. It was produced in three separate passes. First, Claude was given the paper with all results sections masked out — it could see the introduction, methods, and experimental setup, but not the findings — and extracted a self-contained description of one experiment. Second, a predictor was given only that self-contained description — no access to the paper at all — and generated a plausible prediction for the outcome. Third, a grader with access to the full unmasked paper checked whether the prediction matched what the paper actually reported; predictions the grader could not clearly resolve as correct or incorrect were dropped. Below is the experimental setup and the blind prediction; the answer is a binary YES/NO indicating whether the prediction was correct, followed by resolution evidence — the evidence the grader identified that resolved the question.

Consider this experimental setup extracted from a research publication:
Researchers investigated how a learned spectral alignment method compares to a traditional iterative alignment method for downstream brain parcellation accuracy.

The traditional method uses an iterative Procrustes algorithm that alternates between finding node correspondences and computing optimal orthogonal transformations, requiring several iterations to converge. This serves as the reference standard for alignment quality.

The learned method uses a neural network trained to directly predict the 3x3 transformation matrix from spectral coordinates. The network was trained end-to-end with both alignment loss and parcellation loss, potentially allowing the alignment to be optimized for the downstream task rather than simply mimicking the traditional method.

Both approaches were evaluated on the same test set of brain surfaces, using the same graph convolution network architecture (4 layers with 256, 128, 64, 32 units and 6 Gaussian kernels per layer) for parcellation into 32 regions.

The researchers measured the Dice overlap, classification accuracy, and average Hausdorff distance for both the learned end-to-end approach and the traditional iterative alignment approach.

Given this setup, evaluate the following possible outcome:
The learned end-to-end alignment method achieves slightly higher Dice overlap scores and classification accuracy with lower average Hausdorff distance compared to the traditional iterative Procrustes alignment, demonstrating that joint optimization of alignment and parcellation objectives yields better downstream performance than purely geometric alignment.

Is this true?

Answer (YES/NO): NO